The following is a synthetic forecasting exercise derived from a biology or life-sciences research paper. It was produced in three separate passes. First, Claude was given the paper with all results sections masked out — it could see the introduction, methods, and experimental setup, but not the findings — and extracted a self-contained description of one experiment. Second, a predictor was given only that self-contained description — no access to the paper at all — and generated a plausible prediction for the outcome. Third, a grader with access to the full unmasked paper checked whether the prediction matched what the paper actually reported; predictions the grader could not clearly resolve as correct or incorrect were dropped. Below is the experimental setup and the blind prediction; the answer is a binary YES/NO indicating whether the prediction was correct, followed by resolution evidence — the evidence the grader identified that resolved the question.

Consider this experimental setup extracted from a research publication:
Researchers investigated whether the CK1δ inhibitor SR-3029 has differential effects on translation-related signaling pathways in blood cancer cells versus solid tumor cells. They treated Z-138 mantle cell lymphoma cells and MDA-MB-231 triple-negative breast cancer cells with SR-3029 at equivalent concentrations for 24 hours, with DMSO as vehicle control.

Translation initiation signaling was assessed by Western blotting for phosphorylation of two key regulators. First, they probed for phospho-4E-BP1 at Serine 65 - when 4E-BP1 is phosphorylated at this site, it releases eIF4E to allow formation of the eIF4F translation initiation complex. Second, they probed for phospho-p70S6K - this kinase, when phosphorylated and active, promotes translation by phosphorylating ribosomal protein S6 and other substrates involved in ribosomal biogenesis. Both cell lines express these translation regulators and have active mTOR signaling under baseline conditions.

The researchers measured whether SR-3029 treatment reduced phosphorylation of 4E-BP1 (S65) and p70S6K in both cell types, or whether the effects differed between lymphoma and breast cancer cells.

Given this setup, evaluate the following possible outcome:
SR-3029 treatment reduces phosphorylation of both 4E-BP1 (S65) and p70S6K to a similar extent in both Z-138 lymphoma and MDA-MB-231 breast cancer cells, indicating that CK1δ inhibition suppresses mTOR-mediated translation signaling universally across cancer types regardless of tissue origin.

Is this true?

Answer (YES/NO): NO